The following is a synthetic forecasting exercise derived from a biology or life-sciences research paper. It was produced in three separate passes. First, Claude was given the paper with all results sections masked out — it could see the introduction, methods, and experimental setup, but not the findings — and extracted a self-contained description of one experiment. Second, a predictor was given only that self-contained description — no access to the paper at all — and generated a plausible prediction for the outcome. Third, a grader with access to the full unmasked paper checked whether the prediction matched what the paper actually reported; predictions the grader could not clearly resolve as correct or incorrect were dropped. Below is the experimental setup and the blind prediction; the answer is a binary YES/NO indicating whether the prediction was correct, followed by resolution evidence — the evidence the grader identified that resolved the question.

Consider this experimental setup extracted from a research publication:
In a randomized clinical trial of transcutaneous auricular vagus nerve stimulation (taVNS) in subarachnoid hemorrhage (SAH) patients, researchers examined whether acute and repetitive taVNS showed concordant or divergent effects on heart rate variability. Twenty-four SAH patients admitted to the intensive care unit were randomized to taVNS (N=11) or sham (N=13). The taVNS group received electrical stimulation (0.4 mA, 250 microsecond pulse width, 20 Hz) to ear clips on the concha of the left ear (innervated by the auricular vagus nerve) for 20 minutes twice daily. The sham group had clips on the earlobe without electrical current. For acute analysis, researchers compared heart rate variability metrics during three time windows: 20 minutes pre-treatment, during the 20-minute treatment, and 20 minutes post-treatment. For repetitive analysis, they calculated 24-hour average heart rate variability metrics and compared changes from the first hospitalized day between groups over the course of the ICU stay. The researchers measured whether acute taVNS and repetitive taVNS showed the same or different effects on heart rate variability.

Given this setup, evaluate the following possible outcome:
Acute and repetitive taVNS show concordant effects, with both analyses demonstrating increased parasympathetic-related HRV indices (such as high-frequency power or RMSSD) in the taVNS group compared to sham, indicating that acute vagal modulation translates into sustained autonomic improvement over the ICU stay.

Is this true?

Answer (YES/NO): NO